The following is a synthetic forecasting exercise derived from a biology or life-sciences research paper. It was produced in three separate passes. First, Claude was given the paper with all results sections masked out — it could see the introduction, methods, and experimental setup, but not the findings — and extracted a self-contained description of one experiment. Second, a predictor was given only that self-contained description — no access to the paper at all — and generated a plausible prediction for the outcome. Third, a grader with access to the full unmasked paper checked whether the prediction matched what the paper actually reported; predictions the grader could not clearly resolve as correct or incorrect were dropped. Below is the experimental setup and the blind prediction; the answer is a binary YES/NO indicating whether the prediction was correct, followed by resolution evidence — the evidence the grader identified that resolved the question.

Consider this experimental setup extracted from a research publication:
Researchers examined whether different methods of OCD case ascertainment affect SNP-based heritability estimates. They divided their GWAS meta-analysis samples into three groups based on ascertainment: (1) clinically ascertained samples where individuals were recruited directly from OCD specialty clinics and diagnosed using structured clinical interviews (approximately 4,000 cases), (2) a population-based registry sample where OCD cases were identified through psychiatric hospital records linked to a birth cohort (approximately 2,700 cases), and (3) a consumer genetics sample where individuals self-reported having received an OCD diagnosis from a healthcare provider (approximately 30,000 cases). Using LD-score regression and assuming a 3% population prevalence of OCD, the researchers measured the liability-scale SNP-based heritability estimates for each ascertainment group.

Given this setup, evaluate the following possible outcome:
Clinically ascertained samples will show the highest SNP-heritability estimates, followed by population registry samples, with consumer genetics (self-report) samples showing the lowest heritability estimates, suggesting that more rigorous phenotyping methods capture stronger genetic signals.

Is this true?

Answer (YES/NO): YES